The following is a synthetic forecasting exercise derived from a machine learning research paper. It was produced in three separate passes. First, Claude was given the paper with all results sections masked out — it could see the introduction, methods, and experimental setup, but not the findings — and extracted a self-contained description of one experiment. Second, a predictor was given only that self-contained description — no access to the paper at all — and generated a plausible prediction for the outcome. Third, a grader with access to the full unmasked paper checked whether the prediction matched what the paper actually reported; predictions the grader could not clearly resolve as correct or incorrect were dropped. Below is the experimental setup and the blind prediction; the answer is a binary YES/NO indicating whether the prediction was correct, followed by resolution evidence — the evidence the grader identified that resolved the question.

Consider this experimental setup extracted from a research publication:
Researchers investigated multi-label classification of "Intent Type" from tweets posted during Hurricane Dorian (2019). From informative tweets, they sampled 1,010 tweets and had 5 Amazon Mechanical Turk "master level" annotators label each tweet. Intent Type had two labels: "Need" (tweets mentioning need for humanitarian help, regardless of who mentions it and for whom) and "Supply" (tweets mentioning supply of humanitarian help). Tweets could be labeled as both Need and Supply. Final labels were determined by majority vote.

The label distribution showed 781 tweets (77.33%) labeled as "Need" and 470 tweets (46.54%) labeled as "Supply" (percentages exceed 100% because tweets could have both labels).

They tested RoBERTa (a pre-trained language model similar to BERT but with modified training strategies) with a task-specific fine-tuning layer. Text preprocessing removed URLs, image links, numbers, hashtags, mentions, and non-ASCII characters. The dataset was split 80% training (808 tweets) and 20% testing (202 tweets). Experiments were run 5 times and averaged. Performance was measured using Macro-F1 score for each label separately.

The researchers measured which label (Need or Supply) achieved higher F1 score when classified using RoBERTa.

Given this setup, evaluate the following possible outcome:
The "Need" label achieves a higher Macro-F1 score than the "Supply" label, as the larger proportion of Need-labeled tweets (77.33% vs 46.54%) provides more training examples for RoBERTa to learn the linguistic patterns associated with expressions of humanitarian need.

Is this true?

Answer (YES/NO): NO